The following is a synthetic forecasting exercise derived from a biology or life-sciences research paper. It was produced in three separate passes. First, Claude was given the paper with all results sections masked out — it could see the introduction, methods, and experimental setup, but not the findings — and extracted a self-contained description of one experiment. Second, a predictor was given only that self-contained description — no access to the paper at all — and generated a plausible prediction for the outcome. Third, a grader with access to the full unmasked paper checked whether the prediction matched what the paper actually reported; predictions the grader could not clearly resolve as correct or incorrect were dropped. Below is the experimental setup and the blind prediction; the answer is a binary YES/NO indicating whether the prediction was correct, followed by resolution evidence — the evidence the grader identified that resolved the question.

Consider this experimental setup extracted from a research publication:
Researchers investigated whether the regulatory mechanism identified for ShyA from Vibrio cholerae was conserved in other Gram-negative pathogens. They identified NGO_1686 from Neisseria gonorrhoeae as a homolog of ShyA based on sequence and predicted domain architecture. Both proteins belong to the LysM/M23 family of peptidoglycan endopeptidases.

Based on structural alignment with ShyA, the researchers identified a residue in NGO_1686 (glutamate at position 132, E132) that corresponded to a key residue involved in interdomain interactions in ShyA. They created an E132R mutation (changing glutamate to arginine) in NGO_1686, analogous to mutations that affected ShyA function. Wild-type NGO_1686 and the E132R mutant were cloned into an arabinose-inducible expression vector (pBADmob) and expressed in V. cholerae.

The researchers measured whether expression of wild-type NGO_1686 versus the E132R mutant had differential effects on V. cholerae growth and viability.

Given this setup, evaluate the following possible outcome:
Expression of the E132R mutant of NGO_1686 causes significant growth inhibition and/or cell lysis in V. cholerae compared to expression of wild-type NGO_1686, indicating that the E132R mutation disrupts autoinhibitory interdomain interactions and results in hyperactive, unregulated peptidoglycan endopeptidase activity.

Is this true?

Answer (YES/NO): YES